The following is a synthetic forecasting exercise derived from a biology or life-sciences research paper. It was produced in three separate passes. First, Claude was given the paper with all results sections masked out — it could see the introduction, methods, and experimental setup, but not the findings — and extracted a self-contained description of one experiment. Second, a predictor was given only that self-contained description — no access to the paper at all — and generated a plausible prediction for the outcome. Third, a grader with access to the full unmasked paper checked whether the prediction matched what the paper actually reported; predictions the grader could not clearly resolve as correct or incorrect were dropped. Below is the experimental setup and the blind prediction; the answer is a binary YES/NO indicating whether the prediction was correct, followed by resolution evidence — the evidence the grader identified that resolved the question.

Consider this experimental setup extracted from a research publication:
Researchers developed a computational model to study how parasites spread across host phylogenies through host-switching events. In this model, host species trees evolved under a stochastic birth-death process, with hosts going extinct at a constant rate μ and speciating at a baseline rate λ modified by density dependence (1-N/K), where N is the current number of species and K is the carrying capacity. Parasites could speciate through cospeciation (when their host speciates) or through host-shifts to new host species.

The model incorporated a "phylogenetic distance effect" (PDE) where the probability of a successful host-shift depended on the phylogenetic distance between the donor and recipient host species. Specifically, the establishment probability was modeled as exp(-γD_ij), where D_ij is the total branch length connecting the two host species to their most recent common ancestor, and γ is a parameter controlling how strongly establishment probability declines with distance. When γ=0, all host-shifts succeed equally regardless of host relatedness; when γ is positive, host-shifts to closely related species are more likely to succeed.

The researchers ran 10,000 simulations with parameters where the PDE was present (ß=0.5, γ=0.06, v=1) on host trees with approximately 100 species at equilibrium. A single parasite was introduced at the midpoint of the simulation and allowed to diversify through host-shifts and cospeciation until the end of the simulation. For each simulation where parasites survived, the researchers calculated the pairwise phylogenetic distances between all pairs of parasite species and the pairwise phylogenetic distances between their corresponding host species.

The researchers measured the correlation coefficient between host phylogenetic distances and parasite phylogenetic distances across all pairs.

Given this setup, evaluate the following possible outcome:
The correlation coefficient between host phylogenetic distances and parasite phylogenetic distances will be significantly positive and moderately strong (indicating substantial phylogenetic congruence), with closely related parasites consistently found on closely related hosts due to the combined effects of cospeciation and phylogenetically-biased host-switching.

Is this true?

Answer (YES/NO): NO